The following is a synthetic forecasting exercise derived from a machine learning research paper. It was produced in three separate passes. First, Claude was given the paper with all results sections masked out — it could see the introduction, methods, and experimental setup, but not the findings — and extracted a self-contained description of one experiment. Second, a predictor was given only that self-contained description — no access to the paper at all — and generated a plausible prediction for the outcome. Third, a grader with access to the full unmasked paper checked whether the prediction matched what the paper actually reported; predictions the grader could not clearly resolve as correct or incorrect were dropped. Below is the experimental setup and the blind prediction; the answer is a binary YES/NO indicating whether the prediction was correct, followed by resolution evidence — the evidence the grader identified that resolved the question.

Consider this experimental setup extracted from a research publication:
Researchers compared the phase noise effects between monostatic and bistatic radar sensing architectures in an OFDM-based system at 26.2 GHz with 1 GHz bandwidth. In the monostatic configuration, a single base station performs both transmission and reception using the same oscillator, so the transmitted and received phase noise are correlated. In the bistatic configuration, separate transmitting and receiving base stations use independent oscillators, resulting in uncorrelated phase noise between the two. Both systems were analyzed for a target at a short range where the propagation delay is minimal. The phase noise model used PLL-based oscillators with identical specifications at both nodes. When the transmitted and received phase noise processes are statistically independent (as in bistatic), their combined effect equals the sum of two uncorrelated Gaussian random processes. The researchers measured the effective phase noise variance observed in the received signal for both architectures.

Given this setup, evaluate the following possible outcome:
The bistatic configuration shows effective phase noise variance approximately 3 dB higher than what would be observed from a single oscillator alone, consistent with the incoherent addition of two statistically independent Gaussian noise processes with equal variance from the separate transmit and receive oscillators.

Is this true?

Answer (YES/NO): YES